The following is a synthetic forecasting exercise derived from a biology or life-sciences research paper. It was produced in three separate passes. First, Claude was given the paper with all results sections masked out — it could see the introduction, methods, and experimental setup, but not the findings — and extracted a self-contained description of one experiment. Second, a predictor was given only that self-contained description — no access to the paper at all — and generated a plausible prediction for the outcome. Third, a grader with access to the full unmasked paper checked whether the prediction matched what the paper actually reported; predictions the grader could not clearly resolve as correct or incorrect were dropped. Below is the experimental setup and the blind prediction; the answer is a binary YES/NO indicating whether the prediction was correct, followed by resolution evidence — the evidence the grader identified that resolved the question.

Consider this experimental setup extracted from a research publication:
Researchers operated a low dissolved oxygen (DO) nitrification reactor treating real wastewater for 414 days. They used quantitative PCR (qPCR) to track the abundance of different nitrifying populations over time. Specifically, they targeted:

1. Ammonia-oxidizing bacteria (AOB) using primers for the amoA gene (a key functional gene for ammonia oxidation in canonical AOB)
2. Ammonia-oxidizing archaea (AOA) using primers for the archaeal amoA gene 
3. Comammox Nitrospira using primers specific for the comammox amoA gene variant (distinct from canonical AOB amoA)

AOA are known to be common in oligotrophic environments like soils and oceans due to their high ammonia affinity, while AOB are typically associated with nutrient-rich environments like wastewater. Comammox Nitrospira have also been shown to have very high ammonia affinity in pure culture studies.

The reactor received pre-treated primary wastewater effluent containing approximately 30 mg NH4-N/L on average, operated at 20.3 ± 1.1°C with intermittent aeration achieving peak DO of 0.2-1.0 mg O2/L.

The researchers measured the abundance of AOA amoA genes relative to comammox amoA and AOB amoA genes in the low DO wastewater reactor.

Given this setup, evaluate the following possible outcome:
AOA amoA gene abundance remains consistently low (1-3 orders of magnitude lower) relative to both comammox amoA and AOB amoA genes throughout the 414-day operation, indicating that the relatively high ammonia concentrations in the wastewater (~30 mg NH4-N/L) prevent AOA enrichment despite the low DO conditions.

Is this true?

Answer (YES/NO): NO